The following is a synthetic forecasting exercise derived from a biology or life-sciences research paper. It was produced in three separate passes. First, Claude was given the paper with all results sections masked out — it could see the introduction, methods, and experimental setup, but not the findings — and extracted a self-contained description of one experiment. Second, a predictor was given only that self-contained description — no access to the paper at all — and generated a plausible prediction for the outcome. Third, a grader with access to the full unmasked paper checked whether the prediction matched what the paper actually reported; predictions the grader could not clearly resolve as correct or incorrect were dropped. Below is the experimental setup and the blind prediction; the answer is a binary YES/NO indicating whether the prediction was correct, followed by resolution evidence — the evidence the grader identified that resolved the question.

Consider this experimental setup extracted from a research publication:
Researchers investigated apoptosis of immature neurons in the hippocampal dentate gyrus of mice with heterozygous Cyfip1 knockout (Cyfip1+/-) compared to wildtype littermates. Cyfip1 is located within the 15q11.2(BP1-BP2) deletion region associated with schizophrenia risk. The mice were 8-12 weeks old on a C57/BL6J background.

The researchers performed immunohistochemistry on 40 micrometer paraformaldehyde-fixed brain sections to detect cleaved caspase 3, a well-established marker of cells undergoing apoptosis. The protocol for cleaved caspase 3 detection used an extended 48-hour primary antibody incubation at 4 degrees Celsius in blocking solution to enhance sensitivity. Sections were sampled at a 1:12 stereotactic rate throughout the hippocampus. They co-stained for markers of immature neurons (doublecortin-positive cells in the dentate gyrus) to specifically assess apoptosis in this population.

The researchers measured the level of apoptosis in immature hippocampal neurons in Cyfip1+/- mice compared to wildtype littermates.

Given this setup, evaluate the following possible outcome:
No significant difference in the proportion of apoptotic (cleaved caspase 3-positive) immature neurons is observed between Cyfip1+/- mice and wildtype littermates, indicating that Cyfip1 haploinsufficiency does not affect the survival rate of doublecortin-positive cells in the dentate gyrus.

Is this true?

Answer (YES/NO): NO